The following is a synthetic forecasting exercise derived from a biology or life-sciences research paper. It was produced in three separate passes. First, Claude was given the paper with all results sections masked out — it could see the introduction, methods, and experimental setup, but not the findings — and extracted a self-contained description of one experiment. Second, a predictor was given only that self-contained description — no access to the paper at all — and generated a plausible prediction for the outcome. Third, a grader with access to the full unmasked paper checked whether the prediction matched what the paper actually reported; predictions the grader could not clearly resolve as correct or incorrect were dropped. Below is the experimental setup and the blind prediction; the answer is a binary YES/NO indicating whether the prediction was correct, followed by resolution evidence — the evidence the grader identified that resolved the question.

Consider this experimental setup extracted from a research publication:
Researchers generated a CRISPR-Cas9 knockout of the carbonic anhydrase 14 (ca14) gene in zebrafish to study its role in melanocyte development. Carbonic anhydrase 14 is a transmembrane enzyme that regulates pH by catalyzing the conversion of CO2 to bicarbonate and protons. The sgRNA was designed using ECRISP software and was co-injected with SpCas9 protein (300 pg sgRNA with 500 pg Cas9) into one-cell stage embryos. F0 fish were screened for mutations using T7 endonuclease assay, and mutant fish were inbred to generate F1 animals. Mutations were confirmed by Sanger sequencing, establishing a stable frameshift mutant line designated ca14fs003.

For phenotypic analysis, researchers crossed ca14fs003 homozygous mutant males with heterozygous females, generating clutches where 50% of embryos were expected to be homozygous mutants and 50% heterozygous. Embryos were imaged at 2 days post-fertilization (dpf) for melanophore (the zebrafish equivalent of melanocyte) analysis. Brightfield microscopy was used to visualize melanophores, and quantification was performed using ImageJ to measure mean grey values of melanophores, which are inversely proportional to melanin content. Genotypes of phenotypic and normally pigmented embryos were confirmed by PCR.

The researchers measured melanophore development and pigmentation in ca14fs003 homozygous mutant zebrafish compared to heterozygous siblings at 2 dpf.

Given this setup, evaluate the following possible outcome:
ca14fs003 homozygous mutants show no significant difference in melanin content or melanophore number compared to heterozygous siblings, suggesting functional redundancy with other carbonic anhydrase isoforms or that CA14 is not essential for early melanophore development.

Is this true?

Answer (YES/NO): NO